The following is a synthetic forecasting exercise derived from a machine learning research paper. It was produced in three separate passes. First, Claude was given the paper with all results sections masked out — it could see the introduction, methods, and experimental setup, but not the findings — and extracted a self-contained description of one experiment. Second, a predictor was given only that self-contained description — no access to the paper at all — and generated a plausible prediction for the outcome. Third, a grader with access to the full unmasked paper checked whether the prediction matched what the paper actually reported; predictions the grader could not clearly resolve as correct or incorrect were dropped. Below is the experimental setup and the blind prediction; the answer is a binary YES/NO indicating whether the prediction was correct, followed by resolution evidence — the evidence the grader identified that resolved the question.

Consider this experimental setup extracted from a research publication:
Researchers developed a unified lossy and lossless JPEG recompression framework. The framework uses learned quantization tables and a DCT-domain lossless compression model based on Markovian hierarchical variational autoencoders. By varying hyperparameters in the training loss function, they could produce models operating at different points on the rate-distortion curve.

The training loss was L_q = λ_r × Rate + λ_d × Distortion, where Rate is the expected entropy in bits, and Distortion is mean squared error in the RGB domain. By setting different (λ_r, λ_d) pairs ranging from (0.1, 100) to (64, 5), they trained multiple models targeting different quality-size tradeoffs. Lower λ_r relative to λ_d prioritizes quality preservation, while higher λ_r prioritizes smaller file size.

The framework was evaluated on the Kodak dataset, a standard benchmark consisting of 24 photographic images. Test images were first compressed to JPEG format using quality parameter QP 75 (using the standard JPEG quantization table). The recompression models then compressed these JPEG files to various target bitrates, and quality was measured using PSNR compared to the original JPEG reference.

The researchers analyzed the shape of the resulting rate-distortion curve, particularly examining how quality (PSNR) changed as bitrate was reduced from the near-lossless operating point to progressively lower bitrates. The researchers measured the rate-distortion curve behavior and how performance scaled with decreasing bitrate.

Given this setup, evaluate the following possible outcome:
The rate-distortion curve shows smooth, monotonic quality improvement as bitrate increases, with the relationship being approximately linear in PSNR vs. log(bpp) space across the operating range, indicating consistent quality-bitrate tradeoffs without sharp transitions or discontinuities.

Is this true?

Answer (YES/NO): NO